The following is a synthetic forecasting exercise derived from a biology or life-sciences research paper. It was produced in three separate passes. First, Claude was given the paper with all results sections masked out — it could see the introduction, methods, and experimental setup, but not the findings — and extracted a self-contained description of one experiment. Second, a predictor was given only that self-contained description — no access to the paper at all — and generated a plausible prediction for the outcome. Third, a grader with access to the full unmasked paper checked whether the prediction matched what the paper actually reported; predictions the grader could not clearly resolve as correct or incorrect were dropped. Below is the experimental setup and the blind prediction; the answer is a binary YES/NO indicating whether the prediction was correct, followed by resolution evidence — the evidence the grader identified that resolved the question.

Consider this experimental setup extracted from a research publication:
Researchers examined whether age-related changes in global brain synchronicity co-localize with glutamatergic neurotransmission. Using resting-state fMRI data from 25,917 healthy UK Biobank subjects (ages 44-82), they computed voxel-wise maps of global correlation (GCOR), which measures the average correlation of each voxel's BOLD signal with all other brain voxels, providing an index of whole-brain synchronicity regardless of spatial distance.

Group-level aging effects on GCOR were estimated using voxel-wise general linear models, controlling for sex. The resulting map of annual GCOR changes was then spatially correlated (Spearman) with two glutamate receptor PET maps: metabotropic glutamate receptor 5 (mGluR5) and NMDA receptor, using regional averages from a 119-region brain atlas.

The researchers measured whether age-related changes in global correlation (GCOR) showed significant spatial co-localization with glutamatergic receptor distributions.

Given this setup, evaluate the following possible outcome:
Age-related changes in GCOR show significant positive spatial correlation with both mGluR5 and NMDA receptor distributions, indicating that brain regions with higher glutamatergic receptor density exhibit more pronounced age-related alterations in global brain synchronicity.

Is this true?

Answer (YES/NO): NO